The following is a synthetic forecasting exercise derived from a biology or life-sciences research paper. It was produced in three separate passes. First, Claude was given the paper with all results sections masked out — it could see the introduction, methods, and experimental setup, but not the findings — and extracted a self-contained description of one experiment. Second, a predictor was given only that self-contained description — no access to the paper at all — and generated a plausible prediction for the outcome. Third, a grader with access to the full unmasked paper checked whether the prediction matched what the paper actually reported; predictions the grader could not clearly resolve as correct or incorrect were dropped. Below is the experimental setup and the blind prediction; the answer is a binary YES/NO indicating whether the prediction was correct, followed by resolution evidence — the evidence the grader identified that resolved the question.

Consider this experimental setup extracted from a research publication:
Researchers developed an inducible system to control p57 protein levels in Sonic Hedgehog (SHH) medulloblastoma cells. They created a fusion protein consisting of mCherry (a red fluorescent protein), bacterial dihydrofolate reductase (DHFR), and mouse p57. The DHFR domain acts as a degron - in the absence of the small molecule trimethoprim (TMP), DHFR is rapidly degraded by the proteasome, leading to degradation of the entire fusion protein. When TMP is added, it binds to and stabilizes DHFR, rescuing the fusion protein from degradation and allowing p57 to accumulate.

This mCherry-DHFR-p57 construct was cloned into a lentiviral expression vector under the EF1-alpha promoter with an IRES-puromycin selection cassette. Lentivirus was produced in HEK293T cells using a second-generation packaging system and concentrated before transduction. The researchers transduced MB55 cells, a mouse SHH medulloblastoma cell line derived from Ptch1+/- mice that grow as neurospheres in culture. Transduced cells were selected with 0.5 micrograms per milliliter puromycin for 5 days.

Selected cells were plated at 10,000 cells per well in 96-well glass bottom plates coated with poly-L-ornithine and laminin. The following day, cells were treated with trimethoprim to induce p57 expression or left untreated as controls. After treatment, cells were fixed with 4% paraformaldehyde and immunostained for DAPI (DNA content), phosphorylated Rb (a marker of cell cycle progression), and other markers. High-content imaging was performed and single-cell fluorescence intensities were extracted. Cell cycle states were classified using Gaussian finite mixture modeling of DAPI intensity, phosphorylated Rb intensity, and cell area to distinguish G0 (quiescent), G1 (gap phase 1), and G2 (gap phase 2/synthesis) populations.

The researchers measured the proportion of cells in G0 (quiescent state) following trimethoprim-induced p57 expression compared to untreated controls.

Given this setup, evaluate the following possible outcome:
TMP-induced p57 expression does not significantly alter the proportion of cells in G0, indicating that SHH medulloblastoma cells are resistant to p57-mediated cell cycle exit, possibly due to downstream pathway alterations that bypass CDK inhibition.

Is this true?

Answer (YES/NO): NO